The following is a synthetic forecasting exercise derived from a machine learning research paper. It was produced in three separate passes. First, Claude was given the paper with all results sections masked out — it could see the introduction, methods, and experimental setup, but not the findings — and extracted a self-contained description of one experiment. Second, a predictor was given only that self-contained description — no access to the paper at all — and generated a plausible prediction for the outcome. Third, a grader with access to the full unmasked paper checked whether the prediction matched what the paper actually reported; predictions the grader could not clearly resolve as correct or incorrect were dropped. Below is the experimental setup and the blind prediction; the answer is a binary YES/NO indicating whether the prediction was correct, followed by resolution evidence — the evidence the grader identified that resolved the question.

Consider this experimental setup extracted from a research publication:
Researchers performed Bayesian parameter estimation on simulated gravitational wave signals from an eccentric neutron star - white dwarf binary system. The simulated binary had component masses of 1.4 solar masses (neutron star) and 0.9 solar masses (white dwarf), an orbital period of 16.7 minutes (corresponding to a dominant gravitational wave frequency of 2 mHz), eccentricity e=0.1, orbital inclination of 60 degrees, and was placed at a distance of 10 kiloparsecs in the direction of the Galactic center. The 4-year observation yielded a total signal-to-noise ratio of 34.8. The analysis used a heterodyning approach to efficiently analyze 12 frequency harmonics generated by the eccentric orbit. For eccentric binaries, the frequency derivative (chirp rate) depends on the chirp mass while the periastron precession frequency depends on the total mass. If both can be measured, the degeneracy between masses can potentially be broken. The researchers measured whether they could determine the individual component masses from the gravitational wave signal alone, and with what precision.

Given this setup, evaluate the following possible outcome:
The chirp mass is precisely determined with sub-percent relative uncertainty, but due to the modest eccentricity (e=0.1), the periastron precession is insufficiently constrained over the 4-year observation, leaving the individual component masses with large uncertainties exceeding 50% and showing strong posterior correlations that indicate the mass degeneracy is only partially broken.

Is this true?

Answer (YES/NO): NO